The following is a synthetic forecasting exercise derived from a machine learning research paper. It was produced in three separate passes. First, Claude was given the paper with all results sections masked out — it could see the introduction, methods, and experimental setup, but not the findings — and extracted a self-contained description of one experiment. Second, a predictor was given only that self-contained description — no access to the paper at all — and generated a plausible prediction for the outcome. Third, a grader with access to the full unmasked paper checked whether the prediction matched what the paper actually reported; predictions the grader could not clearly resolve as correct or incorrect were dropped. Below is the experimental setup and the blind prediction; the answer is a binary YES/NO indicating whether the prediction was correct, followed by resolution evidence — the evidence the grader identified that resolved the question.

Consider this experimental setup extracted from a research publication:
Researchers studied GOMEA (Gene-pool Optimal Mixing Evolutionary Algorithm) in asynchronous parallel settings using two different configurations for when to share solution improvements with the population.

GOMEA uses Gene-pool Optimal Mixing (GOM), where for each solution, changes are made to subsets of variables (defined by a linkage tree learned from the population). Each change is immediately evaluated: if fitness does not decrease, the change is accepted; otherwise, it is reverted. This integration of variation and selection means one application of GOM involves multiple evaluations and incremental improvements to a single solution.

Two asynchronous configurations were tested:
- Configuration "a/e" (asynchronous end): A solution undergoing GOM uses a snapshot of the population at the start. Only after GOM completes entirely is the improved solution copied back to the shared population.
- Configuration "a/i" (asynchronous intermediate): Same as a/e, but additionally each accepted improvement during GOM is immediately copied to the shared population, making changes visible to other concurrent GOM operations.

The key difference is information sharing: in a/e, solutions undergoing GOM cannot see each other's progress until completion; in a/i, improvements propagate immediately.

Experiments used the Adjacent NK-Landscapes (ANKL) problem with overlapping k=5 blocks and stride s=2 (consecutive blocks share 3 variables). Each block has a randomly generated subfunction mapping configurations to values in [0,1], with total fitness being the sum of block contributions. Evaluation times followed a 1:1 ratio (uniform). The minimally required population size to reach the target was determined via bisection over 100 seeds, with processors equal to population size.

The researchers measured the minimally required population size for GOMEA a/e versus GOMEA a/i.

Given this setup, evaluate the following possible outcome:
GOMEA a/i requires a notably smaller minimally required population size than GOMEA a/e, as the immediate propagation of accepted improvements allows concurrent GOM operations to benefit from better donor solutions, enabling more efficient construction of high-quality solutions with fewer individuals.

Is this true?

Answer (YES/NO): NO